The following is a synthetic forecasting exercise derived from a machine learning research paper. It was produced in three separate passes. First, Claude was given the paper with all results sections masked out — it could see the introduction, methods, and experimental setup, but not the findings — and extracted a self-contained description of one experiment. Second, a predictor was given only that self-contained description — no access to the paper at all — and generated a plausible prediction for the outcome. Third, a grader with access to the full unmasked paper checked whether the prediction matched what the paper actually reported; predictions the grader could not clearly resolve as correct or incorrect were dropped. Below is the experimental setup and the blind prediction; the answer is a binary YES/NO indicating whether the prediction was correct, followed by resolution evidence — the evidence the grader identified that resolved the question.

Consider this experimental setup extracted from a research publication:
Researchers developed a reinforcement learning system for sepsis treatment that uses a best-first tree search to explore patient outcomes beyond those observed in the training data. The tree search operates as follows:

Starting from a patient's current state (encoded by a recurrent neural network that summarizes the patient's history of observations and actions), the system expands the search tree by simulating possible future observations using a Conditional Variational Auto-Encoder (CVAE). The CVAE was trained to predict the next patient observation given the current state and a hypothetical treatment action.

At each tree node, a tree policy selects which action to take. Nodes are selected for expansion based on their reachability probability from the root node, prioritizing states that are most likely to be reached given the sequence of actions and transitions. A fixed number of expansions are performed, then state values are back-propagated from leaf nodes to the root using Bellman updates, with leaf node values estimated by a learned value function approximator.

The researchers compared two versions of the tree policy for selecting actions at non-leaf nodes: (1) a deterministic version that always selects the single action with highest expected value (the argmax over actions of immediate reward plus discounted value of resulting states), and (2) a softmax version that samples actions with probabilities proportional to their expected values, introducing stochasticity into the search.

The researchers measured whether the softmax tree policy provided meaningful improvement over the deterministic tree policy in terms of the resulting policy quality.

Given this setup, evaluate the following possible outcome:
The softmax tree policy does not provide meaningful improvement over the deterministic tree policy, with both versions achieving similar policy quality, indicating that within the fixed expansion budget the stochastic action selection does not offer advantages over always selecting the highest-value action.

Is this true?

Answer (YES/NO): YES